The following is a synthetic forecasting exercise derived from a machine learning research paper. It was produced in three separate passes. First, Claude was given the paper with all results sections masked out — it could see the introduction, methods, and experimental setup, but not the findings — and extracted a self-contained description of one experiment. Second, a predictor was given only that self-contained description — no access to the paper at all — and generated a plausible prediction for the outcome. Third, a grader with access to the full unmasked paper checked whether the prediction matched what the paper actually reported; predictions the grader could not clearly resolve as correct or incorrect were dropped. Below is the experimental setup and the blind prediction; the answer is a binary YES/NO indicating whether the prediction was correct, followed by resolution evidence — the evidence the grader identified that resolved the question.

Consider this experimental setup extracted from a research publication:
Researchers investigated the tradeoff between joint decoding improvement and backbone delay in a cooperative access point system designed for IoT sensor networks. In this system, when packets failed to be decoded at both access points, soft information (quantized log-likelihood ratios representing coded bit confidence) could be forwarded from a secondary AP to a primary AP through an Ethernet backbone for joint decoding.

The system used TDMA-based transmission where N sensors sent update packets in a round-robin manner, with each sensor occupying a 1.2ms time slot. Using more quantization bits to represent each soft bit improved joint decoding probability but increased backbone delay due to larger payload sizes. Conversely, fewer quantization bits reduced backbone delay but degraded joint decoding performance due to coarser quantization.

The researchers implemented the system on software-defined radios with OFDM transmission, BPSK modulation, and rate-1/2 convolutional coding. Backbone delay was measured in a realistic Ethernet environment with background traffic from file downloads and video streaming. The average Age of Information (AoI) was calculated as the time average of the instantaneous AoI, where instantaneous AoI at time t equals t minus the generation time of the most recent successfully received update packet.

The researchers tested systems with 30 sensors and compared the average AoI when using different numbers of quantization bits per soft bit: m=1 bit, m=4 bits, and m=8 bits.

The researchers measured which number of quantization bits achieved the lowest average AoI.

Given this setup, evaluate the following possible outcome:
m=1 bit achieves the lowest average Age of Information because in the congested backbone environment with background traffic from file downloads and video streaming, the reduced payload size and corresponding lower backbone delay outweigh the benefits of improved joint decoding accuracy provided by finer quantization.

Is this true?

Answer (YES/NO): NO